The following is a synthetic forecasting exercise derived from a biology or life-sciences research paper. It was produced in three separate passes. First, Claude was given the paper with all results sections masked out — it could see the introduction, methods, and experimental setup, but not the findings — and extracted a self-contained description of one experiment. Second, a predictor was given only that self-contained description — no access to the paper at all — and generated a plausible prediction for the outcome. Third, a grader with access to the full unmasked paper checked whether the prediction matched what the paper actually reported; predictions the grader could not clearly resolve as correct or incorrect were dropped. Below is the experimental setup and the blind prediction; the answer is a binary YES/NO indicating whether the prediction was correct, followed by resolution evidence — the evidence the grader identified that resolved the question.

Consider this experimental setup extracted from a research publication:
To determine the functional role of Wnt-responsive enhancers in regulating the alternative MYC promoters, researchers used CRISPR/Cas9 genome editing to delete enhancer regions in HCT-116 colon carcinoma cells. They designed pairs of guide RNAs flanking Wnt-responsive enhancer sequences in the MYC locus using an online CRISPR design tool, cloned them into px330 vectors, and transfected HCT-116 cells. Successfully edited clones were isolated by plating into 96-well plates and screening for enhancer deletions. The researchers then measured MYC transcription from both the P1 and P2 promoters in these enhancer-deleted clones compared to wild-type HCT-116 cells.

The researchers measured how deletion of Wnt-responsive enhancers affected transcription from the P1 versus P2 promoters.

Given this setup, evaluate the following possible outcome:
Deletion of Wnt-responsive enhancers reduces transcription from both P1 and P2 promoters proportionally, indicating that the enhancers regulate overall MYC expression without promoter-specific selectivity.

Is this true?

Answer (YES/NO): NO